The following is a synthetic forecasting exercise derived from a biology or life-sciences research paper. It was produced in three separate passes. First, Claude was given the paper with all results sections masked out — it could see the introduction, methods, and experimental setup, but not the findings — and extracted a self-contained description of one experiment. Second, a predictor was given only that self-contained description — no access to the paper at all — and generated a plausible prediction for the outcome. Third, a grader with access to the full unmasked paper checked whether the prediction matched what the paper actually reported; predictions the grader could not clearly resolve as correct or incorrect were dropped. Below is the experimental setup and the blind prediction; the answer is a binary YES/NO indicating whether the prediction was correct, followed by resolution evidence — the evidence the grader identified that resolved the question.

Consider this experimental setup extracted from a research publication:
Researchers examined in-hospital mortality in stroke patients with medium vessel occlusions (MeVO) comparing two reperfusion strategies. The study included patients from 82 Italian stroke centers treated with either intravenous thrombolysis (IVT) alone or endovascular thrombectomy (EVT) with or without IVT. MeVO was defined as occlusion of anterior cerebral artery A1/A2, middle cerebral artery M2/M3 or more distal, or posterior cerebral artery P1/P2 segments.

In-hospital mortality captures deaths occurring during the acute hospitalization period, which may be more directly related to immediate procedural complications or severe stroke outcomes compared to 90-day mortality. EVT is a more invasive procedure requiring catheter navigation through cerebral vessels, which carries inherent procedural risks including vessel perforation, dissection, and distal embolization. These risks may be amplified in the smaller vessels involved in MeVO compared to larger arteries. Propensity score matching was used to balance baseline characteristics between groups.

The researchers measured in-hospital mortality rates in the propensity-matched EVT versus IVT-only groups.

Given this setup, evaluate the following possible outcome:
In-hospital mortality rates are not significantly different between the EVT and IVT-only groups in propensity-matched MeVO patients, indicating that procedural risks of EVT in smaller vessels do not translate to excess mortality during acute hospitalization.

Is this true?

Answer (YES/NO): YES